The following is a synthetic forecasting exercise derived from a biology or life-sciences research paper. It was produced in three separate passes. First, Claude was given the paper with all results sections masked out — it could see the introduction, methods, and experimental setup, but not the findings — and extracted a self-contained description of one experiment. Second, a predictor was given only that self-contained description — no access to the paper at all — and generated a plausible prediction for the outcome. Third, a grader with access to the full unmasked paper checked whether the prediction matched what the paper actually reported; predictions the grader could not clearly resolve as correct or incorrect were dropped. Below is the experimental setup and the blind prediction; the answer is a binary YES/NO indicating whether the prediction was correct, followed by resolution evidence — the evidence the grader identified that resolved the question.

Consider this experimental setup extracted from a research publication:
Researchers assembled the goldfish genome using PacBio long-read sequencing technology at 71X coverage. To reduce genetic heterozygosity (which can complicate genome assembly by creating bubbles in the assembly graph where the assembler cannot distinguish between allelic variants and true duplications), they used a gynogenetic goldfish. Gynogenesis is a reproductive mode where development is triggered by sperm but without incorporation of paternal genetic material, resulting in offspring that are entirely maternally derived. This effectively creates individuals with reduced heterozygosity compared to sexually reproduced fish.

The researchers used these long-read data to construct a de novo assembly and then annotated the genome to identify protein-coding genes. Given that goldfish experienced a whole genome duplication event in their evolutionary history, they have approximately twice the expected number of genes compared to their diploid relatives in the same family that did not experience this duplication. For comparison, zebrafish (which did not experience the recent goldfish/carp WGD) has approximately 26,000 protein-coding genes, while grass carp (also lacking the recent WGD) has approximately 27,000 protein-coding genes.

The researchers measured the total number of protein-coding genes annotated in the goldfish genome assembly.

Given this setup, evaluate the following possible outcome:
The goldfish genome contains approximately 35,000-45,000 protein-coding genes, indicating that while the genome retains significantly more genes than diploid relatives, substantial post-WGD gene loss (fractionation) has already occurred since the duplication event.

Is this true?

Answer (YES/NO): NO